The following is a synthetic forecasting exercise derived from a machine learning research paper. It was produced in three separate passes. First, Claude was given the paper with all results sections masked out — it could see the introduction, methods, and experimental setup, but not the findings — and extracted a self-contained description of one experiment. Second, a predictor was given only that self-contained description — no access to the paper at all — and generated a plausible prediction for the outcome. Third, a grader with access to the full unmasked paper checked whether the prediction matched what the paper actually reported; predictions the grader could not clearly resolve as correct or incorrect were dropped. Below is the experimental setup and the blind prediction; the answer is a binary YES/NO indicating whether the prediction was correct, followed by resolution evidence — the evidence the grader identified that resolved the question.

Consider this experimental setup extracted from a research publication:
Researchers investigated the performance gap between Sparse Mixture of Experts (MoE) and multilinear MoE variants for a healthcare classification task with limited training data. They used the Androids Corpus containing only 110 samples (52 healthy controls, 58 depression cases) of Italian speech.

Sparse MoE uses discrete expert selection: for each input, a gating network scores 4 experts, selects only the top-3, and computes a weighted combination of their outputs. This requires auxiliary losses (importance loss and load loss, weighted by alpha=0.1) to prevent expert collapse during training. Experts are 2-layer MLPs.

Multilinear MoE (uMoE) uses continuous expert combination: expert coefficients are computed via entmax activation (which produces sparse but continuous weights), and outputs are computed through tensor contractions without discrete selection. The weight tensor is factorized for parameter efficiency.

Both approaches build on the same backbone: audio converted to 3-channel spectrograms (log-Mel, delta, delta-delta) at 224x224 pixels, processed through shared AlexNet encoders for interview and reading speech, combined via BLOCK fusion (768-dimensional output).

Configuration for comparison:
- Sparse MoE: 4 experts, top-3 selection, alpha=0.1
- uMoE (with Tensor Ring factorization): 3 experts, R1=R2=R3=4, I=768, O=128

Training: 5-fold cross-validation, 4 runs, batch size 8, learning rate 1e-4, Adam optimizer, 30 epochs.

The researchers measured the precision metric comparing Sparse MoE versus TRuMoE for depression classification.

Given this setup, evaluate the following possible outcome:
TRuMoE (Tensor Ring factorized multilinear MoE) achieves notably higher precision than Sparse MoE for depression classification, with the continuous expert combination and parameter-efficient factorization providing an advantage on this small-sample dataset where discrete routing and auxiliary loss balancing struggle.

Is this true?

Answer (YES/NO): YES